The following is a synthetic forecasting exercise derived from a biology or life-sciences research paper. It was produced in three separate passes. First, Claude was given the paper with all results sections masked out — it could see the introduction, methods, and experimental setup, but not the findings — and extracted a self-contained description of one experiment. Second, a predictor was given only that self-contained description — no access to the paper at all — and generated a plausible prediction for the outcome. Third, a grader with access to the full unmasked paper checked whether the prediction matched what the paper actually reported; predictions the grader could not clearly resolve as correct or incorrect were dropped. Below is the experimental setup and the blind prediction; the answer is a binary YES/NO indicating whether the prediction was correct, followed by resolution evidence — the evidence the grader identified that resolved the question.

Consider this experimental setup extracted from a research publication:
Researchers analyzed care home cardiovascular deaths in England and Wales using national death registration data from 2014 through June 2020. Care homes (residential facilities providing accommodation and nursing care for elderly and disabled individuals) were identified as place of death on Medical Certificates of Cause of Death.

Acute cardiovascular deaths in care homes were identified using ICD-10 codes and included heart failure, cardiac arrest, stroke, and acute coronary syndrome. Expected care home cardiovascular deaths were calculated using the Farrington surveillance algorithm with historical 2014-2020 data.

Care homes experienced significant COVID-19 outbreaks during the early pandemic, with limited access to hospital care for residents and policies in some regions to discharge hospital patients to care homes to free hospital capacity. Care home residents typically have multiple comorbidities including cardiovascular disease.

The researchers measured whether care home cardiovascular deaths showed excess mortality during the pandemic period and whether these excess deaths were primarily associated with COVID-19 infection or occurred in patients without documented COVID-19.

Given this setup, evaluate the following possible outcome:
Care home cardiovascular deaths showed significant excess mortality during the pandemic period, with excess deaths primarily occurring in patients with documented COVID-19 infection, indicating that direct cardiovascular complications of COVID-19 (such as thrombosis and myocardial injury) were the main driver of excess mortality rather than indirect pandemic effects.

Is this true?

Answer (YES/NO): NO